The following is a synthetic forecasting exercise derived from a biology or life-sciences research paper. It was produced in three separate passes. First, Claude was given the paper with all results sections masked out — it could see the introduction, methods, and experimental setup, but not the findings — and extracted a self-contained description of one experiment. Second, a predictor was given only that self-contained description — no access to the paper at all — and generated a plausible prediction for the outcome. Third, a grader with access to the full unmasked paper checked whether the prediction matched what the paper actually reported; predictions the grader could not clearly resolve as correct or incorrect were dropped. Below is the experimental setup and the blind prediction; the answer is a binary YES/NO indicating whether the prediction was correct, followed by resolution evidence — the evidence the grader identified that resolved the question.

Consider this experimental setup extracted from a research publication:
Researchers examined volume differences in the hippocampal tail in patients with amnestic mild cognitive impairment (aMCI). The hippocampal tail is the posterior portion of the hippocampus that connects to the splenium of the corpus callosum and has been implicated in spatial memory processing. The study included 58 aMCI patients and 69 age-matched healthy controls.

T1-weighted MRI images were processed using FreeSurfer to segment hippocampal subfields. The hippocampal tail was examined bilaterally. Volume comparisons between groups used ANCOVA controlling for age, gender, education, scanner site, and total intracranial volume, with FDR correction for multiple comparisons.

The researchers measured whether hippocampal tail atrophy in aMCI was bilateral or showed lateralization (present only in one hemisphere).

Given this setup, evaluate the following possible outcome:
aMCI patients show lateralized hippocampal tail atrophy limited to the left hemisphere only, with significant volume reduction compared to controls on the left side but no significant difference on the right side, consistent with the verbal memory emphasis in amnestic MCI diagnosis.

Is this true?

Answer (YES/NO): YES